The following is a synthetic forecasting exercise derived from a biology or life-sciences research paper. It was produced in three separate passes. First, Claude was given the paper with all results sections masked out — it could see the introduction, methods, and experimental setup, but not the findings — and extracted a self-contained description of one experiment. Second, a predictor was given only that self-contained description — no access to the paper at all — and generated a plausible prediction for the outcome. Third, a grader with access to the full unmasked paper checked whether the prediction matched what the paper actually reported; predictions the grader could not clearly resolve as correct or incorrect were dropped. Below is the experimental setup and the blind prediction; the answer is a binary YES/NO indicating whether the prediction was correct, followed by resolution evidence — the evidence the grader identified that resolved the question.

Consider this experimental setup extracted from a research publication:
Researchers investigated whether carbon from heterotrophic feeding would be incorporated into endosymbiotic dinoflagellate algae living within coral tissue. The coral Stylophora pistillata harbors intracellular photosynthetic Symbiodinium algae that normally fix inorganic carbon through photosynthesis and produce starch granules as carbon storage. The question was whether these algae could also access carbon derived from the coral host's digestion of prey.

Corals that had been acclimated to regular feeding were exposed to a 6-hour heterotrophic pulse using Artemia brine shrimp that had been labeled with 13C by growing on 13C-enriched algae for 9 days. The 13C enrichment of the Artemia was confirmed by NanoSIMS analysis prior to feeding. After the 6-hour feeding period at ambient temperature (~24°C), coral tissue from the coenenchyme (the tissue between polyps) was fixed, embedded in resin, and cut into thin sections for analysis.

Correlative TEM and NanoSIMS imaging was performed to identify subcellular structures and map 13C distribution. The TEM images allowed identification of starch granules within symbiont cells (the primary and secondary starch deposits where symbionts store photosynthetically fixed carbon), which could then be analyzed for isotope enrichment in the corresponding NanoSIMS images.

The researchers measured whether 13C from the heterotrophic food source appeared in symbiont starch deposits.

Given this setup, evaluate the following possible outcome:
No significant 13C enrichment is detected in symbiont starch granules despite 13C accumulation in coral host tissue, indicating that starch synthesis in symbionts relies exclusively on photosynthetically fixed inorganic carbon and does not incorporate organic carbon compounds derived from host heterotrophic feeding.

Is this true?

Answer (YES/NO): NO